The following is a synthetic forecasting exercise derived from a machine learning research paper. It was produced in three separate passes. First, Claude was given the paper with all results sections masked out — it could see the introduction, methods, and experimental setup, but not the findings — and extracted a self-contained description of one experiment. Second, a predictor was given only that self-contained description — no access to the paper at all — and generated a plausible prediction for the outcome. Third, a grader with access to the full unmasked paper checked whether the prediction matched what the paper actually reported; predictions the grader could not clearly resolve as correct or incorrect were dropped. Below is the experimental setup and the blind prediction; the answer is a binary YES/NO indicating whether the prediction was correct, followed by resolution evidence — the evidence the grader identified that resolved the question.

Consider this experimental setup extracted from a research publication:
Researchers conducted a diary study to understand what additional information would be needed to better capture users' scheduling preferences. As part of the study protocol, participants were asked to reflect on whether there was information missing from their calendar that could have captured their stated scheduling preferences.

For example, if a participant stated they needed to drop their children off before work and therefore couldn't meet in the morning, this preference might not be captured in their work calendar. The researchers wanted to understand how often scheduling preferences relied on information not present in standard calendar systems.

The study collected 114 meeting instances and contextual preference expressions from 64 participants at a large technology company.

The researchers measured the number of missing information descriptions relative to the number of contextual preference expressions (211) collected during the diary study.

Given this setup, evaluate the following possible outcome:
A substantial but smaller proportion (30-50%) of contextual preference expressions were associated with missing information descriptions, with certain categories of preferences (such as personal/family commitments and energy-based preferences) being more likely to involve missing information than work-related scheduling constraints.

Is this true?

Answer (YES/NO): NO